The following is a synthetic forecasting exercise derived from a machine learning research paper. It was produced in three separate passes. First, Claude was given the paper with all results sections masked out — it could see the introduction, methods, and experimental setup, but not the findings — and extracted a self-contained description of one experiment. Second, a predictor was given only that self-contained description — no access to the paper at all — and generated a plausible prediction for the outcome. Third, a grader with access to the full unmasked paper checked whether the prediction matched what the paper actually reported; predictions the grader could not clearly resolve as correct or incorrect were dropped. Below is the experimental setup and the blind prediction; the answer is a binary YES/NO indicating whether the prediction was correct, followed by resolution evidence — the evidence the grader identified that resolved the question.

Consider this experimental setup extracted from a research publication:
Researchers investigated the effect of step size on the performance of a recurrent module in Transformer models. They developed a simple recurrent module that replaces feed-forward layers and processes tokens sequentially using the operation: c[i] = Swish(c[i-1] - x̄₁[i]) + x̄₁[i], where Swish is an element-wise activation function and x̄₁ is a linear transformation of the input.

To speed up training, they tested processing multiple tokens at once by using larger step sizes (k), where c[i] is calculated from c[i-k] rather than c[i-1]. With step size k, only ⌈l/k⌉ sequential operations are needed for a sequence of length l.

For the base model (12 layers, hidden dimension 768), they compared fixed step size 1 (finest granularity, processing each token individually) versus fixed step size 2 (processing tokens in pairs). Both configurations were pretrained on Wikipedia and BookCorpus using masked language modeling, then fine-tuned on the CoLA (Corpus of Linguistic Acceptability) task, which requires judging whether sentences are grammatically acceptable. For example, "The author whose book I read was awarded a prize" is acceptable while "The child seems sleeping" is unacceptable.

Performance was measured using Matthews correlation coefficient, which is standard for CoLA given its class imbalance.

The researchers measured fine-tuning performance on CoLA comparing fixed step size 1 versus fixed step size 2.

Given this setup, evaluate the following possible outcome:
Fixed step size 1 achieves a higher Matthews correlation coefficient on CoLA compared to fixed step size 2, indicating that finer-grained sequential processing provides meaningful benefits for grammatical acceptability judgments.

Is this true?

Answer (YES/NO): YES